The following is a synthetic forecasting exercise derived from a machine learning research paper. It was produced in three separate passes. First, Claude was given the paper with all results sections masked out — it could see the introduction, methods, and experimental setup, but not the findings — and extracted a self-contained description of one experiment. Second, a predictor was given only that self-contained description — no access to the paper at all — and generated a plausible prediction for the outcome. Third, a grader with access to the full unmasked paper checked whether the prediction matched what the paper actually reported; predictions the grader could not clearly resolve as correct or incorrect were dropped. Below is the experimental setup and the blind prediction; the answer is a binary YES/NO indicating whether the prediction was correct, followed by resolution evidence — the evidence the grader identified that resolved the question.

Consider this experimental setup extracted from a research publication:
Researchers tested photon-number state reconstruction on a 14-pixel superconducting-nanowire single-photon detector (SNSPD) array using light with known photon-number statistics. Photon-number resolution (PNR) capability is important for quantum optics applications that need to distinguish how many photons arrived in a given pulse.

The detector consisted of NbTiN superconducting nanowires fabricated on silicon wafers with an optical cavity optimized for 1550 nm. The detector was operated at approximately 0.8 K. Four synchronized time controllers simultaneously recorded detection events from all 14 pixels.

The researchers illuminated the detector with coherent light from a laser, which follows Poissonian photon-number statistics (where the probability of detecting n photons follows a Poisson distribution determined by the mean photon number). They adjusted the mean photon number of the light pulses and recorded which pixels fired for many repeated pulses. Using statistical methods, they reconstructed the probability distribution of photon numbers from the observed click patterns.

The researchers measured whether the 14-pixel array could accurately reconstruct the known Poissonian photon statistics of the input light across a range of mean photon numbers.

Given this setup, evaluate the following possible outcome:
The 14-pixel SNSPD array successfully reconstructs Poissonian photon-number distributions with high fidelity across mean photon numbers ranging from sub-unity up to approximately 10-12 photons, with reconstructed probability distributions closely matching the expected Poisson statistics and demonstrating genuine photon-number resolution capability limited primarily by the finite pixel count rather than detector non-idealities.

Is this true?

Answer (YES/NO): NO